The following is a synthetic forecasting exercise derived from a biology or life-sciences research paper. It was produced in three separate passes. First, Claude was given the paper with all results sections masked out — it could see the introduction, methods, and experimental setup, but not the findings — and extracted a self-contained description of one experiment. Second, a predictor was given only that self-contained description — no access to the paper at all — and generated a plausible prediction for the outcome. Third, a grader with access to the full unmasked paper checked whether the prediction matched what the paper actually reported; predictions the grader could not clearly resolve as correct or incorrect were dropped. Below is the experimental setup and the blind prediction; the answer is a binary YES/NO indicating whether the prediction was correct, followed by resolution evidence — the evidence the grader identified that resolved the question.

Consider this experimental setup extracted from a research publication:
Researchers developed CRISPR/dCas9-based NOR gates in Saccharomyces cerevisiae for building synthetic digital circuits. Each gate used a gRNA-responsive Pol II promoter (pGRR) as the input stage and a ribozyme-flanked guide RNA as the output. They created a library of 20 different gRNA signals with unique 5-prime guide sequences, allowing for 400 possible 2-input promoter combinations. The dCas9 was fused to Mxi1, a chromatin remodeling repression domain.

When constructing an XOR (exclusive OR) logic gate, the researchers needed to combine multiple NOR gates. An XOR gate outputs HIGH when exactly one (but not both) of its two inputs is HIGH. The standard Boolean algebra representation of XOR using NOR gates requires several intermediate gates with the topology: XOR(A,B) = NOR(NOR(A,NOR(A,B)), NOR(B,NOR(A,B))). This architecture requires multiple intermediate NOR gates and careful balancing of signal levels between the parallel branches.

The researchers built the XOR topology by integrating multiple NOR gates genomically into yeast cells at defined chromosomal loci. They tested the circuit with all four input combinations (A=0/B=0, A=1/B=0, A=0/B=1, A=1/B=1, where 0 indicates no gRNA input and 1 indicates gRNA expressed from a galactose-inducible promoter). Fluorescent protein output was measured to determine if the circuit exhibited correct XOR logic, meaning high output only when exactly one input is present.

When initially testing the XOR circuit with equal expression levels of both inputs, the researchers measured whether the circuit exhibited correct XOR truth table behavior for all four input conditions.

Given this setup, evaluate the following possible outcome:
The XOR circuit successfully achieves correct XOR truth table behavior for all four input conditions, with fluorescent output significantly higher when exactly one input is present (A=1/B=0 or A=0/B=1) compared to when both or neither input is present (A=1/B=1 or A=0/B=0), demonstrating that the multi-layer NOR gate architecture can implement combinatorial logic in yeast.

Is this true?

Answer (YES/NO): NO